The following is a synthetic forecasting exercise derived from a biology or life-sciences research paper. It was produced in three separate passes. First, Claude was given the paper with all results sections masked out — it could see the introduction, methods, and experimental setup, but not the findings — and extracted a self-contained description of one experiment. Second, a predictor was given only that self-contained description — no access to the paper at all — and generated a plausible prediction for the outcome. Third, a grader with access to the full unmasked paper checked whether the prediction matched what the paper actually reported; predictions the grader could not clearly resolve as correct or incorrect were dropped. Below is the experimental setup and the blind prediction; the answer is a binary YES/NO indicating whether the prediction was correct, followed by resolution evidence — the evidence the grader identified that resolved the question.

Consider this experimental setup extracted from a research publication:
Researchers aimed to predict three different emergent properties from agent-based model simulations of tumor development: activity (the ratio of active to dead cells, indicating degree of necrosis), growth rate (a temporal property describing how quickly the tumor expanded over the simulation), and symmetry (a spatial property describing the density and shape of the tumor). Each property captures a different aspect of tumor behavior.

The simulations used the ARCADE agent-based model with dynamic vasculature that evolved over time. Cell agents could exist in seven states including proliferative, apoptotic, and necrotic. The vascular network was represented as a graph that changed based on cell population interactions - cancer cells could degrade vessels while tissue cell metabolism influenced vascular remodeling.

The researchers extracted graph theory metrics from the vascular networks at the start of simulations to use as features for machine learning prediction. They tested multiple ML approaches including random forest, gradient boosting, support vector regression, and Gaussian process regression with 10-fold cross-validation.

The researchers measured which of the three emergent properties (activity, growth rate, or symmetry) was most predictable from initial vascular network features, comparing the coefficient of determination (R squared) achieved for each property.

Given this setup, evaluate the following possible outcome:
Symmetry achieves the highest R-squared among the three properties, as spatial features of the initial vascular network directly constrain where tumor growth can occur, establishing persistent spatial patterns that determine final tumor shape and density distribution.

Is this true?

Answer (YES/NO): NO